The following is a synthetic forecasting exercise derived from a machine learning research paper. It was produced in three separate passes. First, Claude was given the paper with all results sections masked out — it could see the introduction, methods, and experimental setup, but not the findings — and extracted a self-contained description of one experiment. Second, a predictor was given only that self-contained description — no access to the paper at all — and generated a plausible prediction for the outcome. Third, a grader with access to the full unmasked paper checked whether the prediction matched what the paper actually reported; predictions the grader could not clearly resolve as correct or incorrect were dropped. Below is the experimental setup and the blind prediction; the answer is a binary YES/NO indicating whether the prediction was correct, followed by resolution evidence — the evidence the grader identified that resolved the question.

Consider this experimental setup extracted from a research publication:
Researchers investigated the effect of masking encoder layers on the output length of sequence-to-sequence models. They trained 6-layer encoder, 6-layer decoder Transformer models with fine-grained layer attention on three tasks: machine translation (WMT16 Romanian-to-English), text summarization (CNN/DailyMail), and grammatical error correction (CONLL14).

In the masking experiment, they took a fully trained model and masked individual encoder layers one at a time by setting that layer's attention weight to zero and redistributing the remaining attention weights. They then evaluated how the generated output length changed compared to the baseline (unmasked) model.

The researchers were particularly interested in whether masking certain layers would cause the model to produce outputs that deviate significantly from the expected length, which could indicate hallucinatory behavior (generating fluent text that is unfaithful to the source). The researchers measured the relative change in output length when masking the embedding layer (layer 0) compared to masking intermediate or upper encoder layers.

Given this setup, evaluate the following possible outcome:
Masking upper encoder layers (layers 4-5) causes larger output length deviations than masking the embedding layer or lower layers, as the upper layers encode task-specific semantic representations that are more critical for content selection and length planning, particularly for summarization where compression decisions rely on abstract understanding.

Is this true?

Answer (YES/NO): NO